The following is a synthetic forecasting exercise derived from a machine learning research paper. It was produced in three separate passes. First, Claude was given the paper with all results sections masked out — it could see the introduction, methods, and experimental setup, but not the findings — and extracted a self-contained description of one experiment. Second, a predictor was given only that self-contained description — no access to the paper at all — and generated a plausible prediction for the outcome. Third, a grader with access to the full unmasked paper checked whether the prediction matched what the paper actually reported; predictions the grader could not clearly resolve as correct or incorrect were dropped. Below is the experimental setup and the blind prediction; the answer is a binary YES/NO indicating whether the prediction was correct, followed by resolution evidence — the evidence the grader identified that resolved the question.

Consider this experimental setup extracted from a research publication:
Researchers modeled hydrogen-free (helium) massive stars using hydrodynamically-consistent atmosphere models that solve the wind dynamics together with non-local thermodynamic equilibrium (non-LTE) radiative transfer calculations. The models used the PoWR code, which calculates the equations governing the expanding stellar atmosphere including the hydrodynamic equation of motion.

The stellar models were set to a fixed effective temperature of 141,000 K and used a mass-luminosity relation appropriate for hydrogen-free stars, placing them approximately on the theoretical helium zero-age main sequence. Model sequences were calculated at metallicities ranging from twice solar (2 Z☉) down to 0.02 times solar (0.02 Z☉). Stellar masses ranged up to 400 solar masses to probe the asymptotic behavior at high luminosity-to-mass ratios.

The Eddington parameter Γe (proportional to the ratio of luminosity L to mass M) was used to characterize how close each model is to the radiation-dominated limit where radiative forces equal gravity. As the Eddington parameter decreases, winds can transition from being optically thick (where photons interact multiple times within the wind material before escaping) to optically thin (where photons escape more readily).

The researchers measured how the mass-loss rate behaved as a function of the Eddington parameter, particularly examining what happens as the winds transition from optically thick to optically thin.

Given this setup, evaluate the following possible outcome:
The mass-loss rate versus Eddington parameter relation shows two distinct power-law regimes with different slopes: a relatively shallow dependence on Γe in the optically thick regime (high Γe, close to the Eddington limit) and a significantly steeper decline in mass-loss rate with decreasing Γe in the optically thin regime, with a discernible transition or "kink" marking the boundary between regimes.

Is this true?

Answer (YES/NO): NO